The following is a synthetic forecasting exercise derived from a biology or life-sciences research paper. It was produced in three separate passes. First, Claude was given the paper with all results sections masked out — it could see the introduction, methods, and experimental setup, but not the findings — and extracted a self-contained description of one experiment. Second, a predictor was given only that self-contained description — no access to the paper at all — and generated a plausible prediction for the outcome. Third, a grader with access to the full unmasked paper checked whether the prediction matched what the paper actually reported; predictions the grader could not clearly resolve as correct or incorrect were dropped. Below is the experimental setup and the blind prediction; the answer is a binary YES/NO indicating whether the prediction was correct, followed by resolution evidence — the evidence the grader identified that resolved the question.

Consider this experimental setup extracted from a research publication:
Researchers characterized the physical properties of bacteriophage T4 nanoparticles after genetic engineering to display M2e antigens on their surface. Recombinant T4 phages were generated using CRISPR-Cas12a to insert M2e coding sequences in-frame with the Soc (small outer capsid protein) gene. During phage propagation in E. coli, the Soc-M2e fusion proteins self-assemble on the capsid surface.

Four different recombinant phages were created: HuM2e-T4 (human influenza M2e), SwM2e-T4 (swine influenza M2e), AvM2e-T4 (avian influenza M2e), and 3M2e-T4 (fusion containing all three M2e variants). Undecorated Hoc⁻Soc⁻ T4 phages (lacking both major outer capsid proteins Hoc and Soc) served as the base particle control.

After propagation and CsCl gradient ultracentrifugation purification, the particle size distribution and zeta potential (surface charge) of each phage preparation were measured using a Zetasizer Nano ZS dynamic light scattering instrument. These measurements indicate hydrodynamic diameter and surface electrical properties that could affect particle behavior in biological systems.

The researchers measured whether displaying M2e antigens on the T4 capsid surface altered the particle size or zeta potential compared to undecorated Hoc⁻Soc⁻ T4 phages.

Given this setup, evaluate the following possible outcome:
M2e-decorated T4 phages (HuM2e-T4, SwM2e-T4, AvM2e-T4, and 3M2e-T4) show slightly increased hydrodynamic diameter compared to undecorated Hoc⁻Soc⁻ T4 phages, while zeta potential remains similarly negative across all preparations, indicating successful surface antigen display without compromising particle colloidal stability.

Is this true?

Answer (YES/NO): YES